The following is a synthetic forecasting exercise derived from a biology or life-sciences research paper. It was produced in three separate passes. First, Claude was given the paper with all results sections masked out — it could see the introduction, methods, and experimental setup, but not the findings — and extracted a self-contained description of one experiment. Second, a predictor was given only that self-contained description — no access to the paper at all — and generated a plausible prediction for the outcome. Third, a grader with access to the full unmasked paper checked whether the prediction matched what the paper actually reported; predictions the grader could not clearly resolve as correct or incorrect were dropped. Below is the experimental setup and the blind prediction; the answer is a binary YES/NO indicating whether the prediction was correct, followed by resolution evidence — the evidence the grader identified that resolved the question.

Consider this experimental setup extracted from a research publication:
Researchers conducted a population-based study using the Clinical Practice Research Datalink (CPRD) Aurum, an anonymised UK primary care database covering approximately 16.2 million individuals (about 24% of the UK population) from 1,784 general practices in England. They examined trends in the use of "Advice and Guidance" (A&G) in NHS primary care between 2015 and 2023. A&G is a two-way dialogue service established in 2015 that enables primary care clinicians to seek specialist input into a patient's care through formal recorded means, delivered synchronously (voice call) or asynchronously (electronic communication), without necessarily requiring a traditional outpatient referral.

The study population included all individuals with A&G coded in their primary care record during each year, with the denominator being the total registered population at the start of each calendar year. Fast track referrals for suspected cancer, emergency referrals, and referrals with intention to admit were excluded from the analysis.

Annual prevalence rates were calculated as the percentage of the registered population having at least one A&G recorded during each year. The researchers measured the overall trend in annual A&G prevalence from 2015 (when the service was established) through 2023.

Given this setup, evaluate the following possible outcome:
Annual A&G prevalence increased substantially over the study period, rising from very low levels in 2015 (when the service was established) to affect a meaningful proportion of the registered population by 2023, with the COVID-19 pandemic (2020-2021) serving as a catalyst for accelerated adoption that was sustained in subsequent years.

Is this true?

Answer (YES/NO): YES